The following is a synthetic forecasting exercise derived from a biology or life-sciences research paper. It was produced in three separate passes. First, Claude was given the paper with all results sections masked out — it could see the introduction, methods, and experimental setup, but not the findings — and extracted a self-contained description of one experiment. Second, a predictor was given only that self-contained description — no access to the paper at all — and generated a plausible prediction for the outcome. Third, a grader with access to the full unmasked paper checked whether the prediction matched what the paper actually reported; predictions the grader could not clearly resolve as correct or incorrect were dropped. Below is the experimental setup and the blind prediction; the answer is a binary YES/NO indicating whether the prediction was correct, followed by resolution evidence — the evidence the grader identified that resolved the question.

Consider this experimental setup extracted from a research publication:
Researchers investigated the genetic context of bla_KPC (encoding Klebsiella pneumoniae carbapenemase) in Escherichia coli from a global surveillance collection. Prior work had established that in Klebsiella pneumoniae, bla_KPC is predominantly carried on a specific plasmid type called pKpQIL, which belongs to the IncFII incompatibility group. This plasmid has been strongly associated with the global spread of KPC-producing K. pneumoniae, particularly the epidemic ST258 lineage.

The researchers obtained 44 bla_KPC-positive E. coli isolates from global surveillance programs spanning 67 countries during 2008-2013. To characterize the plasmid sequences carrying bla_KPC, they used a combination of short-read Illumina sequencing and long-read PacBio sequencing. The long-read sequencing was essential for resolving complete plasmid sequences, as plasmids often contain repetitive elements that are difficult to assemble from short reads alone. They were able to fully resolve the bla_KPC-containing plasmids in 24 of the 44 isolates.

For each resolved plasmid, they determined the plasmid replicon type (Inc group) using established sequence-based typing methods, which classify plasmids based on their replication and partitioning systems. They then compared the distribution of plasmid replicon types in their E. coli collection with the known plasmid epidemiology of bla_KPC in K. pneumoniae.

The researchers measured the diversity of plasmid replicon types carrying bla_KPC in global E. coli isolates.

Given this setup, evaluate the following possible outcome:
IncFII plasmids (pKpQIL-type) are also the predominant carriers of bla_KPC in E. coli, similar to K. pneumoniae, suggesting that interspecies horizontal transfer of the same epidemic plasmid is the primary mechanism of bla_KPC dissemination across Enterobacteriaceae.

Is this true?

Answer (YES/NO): NO